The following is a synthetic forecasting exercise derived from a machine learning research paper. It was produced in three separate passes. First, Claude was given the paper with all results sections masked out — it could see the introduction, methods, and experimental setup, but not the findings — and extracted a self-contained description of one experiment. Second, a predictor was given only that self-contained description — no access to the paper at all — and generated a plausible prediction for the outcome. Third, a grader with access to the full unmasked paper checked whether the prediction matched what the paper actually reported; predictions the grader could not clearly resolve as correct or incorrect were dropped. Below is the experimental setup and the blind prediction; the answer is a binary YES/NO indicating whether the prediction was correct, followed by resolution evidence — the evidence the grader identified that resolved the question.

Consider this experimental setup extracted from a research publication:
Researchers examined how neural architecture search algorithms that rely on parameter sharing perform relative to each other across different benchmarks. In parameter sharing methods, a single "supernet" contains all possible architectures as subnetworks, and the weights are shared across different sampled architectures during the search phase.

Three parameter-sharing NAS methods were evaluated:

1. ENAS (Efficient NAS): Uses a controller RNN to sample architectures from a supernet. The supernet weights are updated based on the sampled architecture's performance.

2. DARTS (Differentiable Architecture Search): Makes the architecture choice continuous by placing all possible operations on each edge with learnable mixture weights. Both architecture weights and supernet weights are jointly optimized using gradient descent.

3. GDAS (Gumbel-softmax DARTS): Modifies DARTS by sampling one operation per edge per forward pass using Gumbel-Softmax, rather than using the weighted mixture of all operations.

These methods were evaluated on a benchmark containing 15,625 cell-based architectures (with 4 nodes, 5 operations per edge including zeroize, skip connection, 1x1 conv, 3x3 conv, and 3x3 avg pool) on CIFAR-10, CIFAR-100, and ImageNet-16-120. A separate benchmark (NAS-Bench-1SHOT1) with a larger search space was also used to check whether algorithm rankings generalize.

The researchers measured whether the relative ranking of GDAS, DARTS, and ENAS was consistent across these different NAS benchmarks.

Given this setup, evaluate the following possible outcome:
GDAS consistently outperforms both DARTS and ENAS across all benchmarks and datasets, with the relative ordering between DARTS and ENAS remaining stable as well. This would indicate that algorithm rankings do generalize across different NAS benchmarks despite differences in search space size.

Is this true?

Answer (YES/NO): YES